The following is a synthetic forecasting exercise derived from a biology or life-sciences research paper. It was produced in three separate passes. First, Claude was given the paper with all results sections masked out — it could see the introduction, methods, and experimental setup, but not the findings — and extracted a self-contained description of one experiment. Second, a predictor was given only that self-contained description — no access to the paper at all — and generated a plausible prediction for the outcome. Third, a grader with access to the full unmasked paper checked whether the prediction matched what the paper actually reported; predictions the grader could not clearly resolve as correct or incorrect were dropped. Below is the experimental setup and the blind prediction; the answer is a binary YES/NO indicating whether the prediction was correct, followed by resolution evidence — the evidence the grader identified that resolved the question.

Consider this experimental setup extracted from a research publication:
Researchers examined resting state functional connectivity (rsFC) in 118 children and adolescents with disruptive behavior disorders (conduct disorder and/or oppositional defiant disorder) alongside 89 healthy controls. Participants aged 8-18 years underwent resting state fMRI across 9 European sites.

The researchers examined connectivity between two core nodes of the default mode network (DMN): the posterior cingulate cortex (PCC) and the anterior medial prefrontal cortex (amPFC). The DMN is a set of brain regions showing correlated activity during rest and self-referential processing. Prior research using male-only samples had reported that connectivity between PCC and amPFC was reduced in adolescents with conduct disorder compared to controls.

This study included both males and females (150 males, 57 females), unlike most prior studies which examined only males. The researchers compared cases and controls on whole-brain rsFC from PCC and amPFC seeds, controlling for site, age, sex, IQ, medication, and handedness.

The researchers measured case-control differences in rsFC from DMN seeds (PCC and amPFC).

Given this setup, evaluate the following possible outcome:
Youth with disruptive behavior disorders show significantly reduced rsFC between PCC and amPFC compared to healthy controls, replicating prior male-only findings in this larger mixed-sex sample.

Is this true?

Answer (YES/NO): NO